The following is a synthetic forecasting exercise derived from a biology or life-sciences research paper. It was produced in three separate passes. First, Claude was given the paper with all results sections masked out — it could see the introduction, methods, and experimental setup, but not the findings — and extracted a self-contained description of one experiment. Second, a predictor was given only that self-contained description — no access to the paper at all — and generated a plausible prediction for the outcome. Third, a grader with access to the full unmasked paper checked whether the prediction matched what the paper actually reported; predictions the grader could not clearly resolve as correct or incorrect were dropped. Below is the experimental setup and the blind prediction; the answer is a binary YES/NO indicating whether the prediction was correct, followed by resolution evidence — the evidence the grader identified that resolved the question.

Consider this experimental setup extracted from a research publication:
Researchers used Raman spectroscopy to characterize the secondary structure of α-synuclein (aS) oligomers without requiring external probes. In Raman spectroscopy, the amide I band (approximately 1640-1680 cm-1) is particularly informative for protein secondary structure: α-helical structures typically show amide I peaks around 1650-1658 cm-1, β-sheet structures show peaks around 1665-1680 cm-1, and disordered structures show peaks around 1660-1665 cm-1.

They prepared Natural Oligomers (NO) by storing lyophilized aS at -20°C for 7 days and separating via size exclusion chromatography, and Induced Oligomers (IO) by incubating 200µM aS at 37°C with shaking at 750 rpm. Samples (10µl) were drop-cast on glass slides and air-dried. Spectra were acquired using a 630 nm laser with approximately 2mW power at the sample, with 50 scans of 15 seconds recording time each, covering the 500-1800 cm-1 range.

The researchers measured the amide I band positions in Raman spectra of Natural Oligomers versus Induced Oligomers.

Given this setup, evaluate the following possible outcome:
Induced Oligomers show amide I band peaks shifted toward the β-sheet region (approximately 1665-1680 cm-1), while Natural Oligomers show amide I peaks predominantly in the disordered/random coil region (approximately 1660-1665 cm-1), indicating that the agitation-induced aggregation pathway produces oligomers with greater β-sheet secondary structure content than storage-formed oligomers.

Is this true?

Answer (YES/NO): NO